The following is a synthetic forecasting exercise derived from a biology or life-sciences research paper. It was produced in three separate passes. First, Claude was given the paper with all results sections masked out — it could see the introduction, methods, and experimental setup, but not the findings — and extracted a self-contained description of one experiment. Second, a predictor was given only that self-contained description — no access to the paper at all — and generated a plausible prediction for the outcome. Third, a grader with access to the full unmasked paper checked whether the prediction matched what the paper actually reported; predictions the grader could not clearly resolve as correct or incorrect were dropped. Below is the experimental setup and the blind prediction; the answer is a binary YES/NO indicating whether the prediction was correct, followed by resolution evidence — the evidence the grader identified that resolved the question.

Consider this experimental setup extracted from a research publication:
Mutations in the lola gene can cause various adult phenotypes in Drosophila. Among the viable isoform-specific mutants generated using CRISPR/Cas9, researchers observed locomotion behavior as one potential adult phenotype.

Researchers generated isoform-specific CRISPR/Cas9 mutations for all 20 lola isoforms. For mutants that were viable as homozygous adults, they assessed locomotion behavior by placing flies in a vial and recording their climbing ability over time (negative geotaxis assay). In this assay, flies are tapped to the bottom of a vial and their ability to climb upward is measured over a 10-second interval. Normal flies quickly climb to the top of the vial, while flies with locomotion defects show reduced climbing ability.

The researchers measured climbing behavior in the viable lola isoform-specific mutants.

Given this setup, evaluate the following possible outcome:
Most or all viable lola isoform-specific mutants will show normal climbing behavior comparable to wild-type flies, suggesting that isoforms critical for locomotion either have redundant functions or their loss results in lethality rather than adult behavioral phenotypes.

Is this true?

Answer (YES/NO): NO